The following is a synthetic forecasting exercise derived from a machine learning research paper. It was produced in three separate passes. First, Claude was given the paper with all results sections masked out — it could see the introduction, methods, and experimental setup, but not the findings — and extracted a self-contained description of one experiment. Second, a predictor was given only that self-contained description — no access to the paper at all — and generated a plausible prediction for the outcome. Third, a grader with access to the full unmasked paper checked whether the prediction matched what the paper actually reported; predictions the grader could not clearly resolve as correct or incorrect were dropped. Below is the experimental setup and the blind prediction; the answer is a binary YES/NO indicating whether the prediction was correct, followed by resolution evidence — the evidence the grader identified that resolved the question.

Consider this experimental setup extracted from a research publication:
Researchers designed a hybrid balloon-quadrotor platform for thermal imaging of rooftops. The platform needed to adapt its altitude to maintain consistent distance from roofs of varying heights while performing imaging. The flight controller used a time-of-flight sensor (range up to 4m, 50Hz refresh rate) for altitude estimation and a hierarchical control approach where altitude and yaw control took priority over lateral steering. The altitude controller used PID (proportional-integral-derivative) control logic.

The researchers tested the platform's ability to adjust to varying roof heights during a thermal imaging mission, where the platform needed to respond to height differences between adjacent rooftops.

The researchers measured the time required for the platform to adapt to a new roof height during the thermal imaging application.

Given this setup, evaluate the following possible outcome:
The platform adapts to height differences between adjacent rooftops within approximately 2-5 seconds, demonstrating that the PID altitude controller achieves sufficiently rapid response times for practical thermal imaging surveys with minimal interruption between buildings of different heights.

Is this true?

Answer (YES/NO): YES